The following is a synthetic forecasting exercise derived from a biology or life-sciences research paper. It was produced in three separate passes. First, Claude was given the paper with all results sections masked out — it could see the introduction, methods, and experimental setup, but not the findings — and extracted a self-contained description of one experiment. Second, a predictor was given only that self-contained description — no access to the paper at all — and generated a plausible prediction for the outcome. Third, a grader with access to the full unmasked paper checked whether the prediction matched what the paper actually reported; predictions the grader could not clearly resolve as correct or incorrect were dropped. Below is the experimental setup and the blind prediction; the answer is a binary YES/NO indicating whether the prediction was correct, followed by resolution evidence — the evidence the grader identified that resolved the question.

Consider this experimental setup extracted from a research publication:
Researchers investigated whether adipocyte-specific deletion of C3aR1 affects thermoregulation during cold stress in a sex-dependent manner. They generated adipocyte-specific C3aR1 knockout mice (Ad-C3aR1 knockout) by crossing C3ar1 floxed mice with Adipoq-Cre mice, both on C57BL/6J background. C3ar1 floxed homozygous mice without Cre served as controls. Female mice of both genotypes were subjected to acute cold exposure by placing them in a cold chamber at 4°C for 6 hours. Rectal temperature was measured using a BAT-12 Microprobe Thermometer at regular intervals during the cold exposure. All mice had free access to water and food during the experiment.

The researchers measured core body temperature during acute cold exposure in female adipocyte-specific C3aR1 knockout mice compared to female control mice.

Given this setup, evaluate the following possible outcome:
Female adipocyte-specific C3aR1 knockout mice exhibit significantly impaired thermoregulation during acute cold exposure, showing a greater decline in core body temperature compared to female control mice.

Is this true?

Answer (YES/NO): YES